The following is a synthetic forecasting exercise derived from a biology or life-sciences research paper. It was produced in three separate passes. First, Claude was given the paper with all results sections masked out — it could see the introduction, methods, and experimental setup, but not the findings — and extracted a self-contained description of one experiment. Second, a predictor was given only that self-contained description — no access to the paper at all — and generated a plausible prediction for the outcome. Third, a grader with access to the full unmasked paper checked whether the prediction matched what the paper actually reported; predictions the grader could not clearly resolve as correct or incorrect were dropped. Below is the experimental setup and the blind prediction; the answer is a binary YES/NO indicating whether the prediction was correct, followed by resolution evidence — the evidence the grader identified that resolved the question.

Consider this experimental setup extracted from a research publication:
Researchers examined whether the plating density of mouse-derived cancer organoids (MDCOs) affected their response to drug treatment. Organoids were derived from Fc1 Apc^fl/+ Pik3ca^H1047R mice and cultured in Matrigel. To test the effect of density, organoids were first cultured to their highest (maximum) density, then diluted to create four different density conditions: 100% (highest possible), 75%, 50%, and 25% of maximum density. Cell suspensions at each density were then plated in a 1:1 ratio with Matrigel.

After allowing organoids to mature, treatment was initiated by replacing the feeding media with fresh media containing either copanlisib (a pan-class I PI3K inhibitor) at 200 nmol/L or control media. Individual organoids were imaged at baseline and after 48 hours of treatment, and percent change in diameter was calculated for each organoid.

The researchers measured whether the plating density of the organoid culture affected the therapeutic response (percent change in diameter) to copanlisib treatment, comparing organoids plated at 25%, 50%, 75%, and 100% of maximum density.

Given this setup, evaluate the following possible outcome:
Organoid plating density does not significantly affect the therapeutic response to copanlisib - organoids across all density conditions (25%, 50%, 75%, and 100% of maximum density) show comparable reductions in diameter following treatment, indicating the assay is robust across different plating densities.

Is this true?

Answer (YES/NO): YES